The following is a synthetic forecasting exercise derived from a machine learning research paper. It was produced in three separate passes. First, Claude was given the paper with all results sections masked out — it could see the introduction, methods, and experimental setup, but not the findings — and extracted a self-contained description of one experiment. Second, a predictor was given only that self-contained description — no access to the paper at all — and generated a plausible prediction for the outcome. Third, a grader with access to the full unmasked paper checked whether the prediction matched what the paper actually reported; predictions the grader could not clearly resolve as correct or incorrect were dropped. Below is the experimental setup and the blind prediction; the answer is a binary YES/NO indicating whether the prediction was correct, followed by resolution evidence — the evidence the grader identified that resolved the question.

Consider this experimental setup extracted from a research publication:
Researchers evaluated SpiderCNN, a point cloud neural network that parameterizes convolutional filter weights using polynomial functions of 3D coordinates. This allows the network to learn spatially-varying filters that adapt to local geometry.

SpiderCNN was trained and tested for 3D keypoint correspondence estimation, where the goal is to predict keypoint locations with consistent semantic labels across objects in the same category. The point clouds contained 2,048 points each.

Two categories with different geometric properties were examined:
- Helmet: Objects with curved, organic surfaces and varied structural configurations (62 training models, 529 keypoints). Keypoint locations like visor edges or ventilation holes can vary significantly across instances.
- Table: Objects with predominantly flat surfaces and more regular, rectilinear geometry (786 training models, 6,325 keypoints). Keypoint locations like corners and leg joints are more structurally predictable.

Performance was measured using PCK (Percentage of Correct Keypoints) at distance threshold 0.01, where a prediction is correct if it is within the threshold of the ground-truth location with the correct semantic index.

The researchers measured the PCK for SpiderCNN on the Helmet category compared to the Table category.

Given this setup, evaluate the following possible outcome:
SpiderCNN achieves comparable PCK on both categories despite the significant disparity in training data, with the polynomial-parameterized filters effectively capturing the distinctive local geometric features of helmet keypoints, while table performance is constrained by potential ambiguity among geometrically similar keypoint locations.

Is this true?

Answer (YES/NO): NO